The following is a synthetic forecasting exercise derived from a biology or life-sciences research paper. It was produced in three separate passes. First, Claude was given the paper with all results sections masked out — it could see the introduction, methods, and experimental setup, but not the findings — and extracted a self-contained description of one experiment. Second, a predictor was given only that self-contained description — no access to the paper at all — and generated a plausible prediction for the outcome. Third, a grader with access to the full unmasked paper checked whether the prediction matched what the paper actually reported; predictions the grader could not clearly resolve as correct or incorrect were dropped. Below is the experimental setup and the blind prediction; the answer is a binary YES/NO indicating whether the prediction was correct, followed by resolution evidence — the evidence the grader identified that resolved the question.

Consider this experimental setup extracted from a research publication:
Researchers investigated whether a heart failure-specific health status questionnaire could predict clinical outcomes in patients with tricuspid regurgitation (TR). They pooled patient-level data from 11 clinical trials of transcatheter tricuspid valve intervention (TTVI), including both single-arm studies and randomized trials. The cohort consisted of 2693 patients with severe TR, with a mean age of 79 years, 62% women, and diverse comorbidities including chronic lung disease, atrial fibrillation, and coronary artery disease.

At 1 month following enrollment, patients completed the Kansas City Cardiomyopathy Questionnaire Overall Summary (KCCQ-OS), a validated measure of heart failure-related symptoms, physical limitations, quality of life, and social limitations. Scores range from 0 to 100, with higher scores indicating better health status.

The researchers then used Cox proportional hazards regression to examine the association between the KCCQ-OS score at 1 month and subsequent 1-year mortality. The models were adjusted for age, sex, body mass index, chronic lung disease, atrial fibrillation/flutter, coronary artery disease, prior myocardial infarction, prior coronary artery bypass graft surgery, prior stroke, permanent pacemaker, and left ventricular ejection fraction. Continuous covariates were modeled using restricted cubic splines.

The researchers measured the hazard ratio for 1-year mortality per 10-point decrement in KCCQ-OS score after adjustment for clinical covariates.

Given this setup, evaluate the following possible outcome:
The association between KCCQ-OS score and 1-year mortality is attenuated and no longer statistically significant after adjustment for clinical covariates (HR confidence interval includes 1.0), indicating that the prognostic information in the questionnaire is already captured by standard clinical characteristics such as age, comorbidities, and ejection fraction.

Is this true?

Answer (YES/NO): NO